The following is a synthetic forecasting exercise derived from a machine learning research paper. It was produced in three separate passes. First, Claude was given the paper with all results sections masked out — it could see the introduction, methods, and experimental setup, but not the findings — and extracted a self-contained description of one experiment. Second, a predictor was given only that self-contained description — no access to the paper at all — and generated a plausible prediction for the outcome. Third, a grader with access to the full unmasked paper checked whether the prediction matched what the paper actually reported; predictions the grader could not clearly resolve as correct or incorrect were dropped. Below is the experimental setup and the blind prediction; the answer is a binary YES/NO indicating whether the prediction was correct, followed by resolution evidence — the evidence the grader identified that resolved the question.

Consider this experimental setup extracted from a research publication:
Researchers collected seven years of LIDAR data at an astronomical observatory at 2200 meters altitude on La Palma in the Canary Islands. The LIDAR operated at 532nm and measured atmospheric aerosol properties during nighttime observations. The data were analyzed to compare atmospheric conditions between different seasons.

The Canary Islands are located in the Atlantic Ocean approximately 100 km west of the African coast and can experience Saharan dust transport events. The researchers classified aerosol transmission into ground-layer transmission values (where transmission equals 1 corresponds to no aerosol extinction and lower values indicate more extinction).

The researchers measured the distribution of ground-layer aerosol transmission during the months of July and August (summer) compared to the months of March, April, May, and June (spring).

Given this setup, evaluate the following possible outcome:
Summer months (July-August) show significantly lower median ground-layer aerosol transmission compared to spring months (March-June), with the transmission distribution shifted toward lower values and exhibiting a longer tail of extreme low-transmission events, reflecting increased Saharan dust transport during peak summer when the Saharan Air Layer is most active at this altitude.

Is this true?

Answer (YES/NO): YES